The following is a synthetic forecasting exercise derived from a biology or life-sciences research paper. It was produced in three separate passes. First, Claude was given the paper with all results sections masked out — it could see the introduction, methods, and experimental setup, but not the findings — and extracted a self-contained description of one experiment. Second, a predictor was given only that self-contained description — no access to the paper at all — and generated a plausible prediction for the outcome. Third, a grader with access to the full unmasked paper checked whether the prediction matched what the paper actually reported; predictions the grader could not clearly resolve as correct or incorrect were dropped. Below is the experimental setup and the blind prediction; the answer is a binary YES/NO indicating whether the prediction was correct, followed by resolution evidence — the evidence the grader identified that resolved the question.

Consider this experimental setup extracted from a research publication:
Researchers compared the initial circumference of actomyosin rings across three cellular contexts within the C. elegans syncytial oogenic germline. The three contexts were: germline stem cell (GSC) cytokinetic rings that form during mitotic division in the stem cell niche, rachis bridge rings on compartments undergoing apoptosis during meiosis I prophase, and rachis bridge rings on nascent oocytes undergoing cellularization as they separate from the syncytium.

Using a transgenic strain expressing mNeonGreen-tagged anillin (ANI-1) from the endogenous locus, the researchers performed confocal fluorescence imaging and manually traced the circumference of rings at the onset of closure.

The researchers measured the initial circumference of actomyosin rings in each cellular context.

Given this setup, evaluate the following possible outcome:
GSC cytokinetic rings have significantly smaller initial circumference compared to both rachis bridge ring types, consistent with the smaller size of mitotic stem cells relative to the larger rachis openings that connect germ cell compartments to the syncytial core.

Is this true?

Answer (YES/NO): YES